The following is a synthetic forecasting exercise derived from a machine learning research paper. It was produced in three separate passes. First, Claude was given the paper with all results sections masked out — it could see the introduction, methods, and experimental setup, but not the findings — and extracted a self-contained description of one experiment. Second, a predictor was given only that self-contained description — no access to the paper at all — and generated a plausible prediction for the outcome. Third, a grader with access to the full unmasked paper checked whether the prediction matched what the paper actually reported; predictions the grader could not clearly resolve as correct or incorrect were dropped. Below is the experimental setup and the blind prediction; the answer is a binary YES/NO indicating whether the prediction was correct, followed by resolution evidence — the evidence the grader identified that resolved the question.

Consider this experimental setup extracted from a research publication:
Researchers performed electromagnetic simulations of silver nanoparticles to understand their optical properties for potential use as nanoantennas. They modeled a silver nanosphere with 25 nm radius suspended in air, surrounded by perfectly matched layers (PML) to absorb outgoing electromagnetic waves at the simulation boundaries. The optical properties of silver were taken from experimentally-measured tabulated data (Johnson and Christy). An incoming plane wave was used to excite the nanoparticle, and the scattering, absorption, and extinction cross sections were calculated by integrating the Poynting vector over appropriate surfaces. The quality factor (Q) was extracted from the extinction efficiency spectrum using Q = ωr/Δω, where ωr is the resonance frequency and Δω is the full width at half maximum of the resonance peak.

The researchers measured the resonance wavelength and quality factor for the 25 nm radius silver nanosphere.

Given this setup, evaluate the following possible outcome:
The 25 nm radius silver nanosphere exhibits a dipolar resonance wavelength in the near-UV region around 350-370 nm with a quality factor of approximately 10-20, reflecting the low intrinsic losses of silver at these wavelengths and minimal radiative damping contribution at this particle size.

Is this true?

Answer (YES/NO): NO